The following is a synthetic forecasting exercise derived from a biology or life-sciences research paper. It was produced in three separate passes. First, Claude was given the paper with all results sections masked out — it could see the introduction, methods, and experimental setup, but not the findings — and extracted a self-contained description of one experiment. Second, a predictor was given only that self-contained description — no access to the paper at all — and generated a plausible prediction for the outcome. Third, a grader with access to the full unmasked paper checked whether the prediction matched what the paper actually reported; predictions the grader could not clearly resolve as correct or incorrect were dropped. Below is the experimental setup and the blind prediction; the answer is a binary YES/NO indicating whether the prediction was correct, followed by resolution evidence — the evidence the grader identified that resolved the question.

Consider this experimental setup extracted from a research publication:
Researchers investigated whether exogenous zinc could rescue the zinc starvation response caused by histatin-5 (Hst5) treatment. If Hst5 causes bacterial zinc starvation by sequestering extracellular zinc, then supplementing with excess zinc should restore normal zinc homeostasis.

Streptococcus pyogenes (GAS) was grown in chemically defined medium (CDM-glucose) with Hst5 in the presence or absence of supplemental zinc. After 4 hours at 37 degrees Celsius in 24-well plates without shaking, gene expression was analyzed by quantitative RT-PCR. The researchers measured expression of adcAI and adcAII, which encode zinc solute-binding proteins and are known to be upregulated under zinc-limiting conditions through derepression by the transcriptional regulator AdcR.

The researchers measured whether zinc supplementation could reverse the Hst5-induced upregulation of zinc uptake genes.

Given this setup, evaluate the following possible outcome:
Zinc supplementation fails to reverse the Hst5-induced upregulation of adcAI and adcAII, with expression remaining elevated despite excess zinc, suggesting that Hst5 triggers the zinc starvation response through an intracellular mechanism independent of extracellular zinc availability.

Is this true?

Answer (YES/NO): NO